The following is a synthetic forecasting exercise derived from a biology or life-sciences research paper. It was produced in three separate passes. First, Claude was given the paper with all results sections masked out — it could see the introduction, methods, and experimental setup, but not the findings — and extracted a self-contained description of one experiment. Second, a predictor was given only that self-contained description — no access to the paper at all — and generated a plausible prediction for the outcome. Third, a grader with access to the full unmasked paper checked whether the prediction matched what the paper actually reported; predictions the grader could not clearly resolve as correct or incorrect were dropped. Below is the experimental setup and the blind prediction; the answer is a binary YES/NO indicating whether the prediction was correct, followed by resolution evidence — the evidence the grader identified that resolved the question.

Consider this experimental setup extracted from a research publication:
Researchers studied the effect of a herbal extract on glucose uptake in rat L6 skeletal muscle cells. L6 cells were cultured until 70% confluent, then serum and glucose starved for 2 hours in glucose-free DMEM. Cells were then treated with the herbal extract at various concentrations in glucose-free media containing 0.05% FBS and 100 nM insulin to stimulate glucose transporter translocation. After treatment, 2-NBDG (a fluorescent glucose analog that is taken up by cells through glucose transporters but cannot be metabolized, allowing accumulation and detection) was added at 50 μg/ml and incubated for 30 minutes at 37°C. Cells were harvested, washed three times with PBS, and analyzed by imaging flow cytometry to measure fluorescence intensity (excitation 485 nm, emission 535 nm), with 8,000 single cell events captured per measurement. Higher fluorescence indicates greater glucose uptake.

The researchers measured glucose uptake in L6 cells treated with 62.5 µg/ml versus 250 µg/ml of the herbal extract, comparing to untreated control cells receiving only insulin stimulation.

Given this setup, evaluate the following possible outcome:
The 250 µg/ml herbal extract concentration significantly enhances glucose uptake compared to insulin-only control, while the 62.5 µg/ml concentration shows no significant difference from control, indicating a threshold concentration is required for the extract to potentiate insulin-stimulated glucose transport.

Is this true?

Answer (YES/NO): NO